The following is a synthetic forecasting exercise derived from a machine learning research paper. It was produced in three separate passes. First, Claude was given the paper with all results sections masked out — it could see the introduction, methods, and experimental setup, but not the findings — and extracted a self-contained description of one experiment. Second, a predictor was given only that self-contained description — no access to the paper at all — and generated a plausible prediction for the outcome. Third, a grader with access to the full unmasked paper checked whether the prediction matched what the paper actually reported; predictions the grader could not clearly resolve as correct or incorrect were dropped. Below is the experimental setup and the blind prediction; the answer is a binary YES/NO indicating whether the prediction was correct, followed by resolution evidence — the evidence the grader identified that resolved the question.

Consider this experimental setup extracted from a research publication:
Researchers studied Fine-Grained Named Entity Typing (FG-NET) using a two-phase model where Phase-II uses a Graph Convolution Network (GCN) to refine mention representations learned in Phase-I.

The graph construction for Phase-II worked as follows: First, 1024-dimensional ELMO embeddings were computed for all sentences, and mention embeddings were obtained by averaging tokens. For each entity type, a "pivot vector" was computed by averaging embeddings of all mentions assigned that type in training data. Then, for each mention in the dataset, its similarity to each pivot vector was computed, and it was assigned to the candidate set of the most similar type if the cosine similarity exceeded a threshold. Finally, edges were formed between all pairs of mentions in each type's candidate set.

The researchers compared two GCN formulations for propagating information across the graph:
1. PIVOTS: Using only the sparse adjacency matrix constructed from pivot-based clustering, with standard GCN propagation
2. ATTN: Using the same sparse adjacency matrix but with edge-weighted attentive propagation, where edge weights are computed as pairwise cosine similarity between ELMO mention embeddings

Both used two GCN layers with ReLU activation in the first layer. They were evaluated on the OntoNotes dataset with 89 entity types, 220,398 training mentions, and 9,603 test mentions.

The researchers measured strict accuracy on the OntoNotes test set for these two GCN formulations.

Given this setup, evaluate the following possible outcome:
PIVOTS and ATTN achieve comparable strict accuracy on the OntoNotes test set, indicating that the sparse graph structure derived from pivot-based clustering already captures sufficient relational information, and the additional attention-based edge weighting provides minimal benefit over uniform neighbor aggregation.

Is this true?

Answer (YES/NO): YES